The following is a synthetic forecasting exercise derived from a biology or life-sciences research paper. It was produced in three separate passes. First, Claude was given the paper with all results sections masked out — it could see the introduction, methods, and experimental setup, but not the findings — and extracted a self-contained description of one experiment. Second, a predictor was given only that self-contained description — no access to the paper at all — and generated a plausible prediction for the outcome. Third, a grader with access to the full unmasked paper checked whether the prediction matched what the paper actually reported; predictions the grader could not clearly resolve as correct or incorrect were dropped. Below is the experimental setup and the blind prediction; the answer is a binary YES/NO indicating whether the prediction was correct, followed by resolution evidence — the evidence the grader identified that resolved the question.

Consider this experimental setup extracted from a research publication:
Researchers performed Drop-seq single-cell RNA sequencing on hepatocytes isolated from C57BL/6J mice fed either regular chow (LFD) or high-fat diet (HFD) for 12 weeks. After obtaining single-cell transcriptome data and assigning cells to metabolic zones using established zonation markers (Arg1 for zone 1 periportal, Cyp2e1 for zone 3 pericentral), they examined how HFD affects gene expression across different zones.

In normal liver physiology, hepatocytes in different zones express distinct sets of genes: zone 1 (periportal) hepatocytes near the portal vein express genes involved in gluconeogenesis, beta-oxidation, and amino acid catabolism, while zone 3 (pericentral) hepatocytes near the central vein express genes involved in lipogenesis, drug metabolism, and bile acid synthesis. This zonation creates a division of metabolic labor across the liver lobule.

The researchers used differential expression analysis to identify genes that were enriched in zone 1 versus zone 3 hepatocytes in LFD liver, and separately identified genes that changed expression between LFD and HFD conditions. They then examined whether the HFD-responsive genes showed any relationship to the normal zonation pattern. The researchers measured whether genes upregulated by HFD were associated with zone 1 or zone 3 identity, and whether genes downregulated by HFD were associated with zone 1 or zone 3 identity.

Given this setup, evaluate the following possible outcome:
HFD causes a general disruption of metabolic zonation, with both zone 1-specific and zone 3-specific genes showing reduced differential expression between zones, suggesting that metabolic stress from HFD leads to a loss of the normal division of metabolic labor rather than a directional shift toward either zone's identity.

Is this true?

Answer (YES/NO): NO